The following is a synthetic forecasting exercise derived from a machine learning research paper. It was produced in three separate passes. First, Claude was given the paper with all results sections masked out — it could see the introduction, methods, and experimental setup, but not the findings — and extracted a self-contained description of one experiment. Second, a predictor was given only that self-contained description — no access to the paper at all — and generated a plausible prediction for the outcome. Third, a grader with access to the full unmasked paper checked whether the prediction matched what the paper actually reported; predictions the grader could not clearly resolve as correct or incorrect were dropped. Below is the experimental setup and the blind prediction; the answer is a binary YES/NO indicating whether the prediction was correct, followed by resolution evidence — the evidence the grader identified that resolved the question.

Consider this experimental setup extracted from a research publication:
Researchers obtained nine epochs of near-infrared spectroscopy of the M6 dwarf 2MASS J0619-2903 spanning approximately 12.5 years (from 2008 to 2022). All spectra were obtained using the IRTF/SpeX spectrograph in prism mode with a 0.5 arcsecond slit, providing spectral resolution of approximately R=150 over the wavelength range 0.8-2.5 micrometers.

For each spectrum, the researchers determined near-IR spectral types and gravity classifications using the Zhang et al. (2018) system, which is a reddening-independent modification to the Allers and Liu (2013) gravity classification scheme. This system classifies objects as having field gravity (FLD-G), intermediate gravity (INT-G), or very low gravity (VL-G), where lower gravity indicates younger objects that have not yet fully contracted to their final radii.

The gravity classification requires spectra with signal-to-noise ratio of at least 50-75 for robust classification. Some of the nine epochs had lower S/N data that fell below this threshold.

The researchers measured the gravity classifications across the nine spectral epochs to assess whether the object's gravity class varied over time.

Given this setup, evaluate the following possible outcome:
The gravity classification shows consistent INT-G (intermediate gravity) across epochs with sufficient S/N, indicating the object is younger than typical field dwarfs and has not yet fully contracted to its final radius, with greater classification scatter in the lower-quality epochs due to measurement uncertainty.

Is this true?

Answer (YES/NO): NO